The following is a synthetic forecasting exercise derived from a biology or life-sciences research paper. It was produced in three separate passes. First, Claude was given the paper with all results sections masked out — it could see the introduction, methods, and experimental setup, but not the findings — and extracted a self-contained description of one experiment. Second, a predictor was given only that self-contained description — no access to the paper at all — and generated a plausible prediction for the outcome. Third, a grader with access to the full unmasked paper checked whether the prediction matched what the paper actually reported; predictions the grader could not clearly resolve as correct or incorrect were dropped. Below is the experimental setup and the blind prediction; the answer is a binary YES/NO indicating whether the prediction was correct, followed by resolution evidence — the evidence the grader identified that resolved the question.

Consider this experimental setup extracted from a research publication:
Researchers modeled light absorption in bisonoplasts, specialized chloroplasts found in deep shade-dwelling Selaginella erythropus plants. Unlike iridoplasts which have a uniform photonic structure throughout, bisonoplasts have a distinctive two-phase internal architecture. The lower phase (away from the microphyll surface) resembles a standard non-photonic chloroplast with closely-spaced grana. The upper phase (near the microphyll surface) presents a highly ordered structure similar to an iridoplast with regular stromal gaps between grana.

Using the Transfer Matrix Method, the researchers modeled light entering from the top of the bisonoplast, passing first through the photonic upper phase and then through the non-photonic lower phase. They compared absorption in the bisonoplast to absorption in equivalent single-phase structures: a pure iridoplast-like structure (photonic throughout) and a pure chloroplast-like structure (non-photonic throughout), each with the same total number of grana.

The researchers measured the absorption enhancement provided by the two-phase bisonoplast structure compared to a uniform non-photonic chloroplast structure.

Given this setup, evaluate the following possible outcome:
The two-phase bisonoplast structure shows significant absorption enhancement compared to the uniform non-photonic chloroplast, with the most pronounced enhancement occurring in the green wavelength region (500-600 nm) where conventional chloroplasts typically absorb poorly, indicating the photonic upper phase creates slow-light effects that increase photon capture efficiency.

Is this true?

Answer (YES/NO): NO